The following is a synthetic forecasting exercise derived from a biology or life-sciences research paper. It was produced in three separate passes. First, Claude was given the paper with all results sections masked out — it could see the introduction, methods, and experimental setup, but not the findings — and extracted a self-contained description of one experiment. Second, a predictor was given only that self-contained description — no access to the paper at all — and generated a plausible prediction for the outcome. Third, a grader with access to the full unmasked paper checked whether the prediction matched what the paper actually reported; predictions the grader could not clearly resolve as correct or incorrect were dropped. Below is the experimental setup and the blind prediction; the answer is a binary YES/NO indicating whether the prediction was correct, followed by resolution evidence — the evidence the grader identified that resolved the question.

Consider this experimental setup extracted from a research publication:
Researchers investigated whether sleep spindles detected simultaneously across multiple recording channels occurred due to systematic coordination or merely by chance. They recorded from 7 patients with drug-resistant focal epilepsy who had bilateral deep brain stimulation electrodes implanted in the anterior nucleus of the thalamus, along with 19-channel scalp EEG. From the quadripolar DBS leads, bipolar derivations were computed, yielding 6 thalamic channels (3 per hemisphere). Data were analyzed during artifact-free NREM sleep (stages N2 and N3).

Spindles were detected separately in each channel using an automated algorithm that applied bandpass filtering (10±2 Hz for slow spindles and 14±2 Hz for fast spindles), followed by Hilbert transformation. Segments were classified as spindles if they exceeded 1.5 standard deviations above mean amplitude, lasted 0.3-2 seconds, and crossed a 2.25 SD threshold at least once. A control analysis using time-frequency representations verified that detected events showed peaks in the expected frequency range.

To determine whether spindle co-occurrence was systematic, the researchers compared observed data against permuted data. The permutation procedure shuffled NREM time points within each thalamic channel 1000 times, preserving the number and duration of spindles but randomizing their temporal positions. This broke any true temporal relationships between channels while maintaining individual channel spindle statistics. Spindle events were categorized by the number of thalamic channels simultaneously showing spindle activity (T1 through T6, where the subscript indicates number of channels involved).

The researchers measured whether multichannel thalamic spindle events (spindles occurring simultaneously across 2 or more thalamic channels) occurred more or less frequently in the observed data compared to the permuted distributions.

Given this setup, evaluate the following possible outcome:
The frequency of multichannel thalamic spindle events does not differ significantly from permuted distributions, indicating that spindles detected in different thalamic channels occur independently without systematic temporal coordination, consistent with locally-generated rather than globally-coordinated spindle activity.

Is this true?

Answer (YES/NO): NO